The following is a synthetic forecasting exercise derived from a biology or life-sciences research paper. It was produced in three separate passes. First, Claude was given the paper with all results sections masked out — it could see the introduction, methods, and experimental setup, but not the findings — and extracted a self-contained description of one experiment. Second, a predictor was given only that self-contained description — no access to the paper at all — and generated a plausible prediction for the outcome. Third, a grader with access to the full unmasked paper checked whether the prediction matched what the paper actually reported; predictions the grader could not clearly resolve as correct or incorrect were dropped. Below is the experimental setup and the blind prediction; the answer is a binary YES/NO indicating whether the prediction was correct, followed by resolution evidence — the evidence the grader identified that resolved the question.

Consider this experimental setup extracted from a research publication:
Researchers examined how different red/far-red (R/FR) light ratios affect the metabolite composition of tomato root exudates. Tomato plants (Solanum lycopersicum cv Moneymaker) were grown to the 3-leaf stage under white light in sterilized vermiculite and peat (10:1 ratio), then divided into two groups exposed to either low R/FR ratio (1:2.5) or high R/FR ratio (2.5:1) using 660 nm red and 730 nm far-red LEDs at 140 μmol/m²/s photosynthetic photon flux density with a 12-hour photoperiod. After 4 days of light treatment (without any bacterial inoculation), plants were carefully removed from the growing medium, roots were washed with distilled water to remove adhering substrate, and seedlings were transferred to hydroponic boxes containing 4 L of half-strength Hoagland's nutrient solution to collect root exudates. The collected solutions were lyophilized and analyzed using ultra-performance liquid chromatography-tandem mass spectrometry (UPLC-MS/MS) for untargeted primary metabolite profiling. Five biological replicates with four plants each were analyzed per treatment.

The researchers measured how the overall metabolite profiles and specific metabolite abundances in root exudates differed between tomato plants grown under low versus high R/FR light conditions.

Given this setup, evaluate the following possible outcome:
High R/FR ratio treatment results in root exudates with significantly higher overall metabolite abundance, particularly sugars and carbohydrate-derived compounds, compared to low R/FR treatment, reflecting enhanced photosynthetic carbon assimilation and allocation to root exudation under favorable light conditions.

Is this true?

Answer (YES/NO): NO